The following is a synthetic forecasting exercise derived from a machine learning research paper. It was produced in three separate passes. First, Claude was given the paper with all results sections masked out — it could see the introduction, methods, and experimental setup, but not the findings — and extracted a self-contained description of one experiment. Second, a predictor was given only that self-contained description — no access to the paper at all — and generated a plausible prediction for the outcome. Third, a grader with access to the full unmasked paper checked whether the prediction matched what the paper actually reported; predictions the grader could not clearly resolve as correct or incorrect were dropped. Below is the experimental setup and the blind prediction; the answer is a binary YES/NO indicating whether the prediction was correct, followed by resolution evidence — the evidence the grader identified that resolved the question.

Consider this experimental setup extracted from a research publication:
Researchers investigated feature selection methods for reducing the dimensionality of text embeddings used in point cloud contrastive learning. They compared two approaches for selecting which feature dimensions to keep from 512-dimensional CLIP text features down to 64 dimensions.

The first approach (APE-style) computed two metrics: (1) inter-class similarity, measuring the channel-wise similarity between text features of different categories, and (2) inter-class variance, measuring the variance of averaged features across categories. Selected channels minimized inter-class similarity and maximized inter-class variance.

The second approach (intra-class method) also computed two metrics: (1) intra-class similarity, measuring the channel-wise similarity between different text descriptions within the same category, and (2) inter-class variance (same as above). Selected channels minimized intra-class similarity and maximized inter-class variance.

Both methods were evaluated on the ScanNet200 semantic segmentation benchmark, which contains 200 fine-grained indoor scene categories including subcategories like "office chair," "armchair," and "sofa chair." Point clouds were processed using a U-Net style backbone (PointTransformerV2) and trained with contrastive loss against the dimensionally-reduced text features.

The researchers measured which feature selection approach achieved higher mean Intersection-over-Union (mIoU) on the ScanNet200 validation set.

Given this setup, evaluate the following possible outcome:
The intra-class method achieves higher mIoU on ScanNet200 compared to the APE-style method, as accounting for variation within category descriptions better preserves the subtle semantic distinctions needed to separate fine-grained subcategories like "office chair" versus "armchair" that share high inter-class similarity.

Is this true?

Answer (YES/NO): YES